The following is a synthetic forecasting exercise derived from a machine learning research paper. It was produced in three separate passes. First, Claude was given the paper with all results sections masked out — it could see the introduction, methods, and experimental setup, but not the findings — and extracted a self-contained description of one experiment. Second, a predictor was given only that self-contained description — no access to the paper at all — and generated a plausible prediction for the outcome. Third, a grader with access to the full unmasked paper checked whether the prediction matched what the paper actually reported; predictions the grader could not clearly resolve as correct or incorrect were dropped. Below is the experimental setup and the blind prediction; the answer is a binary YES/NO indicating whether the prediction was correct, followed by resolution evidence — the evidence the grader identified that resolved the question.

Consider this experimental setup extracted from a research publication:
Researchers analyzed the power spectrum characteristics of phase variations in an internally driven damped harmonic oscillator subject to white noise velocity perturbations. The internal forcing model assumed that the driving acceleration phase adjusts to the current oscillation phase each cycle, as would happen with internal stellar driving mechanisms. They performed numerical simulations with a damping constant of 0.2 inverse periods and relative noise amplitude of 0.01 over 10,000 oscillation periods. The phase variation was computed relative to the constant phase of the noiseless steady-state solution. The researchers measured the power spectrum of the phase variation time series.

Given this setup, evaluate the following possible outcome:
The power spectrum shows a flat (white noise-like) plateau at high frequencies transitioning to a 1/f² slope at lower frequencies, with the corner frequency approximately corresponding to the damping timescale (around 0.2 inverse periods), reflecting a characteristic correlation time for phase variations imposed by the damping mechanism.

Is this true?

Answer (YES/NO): NO